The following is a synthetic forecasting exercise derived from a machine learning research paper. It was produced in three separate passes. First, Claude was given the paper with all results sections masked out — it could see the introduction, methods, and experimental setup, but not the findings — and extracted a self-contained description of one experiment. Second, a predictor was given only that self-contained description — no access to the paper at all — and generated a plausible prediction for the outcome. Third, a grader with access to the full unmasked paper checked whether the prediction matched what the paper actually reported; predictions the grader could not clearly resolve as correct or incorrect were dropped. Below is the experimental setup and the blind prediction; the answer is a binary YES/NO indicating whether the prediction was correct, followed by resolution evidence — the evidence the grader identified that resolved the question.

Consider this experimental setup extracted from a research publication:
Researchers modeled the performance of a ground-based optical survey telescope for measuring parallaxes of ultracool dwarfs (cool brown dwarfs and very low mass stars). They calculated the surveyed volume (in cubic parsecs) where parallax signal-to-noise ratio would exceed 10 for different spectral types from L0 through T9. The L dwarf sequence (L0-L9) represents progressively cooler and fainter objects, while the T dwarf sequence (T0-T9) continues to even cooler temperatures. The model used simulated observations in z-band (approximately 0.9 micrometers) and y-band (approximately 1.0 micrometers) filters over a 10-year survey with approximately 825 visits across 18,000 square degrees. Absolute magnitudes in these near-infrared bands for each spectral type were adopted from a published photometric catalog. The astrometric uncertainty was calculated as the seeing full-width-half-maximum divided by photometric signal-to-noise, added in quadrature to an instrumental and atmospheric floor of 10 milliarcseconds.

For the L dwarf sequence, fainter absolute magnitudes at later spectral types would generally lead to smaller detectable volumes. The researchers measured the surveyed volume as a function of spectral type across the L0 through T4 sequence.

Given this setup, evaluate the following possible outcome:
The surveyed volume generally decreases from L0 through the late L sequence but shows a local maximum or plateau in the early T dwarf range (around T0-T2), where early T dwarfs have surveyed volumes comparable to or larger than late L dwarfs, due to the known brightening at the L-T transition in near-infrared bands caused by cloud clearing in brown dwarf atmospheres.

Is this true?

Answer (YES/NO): NO